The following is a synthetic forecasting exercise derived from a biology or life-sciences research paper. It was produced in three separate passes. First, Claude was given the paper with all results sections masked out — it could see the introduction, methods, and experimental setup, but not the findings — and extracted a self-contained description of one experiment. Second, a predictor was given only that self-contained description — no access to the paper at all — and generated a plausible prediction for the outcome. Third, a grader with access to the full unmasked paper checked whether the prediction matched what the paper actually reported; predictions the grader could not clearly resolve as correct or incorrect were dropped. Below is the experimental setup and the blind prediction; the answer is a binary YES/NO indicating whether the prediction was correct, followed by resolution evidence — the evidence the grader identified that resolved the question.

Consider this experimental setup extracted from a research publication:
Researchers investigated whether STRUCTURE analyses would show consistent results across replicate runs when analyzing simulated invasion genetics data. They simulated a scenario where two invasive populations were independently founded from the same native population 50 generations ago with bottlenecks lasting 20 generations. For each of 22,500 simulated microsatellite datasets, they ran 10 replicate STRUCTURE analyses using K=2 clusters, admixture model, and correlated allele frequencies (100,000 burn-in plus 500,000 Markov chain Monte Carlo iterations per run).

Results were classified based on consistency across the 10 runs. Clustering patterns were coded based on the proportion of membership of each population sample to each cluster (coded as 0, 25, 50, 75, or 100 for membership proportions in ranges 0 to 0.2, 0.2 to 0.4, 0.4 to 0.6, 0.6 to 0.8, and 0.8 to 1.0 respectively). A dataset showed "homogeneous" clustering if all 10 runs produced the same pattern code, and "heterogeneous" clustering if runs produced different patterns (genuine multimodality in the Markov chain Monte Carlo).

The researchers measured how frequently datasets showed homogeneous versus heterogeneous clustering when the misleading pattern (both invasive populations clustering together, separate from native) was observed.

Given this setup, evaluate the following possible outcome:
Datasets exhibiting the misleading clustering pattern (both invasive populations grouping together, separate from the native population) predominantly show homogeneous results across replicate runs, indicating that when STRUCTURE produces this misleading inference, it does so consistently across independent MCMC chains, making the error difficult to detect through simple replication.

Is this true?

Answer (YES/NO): NO